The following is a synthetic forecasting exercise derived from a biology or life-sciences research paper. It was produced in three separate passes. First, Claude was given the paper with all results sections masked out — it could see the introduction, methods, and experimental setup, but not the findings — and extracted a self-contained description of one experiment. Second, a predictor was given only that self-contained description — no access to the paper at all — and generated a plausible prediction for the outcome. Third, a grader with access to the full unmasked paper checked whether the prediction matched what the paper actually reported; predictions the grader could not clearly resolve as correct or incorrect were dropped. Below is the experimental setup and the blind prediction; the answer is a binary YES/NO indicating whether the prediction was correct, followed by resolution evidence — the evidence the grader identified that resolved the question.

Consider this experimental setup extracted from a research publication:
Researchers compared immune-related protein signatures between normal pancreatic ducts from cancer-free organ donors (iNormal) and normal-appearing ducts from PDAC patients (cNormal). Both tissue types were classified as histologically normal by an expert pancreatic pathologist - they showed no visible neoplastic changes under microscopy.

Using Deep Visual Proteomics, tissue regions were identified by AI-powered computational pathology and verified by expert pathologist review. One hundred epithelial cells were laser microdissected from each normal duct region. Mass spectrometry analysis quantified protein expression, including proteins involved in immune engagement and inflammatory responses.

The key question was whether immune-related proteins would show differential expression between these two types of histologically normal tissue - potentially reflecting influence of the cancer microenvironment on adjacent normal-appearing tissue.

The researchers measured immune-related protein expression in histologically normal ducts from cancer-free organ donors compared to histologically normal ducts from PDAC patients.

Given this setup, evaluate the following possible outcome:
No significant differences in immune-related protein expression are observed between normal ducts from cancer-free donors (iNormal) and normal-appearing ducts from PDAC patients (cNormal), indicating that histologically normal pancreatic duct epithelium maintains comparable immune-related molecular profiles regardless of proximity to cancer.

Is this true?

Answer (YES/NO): NO